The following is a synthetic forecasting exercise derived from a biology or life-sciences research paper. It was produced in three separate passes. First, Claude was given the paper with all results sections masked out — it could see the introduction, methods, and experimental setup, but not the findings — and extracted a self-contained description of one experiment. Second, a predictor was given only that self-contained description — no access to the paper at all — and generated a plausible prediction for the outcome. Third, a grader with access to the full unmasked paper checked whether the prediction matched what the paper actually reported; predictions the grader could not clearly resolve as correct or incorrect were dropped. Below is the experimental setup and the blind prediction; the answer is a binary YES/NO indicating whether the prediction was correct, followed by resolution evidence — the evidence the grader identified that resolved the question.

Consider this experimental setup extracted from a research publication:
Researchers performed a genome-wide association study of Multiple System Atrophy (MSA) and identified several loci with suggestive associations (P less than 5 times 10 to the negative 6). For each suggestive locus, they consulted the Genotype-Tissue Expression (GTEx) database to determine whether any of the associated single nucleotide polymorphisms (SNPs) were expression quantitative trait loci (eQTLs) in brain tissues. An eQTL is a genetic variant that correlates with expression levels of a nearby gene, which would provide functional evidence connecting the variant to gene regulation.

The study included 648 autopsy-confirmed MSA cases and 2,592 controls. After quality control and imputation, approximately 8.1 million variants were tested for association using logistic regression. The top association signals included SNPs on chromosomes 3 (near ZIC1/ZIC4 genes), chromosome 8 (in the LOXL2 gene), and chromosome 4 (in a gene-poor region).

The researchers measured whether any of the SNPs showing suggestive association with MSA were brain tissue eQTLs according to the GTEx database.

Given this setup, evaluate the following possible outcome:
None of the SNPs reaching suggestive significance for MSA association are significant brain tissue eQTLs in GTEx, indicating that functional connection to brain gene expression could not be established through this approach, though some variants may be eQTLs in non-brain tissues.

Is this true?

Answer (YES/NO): YES